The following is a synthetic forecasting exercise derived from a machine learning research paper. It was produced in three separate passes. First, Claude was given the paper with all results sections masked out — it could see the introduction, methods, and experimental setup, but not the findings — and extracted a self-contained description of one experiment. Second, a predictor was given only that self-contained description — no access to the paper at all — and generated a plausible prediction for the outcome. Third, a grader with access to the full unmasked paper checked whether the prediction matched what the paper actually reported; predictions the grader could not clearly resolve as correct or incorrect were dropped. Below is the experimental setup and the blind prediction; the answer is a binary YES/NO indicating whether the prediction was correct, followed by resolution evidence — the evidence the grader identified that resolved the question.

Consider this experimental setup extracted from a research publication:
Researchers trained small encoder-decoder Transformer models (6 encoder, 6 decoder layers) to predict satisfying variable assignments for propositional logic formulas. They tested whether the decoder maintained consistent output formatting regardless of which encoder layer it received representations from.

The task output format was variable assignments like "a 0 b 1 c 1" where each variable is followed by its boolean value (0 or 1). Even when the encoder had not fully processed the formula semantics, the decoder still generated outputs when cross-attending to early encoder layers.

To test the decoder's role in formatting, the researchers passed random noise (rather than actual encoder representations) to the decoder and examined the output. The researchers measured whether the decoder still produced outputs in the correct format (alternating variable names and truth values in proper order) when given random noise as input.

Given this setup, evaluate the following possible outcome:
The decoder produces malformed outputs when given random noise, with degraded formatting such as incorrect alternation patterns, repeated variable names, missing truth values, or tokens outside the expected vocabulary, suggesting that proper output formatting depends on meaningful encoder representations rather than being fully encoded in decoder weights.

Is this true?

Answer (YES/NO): NO